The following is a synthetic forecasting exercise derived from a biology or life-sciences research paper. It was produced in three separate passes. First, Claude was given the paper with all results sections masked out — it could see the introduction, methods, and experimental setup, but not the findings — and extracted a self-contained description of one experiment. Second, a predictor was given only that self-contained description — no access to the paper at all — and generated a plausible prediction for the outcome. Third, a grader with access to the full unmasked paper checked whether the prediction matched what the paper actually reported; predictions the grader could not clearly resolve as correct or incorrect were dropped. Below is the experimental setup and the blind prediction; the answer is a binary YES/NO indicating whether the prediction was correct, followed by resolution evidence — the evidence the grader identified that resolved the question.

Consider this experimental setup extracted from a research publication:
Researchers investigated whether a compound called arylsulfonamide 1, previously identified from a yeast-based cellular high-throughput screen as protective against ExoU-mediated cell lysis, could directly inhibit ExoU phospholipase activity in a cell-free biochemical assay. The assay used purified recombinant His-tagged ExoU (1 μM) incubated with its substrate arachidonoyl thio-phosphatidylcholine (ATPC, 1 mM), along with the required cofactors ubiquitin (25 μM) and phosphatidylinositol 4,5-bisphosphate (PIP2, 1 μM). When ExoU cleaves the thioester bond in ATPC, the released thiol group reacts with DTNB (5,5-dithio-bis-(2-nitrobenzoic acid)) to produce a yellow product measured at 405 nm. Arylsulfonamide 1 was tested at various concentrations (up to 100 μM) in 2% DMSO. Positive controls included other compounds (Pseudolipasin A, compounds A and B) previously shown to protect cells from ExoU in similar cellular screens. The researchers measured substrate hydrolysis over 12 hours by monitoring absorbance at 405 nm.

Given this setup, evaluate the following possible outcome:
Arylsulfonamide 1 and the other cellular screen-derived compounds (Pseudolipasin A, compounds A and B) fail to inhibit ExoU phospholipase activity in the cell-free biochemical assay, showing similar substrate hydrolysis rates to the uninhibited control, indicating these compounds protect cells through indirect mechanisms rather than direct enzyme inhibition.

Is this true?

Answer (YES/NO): NO